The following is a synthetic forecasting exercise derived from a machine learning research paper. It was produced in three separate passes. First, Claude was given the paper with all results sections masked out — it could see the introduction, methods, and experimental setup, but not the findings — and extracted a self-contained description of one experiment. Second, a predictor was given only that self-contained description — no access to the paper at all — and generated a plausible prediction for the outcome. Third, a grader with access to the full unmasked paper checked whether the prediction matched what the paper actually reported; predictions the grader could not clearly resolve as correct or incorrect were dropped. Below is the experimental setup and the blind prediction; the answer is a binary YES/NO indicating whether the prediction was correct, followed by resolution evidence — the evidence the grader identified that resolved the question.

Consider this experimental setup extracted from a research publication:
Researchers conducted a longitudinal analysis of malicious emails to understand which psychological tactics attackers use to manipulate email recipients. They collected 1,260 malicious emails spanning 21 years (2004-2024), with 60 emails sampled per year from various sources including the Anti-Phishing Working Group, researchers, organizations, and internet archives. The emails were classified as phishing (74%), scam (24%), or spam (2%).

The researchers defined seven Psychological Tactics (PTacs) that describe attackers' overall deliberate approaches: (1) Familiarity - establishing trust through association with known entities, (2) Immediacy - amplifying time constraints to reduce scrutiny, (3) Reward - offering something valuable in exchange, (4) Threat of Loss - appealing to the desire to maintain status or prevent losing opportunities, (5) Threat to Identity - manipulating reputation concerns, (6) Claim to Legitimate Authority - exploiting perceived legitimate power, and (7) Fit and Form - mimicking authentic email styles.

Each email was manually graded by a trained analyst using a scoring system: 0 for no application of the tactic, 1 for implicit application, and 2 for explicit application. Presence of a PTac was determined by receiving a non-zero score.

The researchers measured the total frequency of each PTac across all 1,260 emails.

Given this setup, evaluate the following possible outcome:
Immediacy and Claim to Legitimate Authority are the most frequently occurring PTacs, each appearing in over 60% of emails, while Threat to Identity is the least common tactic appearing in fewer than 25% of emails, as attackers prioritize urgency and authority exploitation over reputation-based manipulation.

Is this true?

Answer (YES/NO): NO